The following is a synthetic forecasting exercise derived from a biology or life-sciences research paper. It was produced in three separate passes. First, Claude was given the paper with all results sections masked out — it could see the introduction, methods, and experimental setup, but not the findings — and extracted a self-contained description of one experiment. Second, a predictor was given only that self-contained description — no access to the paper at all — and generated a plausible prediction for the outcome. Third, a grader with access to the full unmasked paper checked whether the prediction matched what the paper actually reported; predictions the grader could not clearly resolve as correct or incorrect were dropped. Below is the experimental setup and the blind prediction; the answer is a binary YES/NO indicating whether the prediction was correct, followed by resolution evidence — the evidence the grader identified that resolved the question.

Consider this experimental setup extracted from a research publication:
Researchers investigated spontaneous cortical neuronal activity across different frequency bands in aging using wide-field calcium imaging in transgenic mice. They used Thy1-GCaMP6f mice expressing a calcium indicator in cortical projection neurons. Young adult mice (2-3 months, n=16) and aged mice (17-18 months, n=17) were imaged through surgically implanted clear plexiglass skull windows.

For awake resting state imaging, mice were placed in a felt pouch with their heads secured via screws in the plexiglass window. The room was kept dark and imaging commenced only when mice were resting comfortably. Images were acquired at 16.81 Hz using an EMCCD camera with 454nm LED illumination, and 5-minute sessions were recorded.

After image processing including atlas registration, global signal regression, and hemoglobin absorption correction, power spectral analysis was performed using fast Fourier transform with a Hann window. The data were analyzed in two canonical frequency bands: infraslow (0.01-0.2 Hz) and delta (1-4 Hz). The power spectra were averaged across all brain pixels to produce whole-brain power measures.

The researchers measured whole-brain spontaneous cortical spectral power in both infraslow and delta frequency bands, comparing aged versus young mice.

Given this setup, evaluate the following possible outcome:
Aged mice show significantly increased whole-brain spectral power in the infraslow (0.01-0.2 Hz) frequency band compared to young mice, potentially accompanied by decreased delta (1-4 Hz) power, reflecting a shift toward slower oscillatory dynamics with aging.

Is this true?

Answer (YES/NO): NO